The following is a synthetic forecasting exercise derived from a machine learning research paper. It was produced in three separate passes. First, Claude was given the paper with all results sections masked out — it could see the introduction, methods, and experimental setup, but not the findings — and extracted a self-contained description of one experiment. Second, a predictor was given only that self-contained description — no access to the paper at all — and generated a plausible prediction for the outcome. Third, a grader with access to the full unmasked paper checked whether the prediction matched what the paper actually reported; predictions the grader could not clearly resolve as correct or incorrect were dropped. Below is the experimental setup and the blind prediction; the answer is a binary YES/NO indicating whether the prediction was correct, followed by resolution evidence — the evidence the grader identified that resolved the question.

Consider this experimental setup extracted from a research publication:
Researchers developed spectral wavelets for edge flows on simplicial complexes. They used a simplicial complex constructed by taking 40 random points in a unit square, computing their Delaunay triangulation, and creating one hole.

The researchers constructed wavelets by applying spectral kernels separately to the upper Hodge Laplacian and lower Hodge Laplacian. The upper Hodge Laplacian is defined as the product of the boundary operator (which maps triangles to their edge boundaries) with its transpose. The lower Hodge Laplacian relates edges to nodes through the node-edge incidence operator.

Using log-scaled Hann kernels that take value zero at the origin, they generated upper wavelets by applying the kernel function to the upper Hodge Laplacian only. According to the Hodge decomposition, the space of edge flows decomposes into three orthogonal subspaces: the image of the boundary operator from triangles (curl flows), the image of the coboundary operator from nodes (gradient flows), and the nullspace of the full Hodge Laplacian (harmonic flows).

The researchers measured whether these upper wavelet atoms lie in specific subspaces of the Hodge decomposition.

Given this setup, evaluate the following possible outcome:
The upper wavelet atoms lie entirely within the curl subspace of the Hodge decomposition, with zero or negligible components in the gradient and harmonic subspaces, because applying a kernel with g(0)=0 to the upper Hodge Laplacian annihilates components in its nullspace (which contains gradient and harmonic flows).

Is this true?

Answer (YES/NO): YES